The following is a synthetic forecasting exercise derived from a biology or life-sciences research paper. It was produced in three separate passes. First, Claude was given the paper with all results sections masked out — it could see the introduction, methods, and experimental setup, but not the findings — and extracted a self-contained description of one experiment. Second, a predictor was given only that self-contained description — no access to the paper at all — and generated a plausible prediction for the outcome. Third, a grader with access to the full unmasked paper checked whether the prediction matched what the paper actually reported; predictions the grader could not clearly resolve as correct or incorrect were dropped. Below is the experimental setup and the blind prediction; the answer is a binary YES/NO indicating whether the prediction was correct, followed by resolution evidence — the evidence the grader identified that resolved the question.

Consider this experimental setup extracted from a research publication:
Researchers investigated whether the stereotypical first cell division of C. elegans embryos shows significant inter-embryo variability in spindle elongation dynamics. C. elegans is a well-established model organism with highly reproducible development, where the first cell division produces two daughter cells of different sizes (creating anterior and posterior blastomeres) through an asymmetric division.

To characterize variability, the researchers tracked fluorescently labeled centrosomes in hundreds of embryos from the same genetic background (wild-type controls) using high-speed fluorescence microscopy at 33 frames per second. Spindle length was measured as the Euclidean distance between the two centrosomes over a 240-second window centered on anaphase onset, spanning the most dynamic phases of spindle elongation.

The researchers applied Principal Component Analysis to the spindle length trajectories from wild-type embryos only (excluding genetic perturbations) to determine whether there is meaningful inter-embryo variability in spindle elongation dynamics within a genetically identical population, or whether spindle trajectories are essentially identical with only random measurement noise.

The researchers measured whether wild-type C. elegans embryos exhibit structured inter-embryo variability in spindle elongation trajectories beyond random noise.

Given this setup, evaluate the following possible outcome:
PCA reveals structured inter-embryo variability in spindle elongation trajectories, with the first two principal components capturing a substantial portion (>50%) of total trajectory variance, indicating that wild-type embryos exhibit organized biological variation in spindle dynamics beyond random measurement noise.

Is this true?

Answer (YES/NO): YES